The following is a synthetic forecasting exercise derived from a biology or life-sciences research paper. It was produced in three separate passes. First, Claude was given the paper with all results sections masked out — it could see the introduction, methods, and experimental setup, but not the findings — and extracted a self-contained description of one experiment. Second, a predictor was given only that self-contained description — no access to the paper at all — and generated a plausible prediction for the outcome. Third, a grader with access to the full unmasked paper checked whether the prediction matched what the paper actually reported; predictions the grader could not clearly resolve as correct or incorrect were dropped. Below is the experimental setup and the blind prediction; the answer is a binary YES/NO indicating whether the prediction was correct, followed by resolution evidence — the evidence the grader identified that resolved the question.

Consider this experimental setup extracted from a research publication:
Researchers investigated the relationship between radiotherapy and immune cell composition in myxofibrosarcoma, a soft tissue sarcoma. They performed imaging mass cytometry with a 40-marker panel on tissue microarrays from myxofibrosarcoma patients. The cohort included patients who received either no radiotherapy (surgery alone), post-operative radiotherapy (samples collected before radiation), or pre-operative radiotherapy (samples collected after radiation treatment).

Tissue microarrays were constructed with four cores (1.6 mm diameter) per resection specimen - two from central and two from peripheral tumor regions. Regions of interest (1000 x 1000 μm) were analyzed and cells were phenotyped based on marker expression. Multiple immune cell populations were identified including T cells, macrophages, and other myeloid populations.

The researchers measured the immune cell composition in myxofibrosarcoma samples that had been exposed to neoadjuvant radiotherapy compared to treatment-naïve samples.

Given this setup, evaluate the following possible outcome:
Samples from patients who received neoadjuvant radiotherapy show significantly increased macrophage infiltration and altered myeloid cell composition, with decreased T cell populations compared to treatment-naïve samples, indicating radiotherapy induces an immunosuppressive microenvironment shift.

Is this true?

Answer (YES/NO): NO